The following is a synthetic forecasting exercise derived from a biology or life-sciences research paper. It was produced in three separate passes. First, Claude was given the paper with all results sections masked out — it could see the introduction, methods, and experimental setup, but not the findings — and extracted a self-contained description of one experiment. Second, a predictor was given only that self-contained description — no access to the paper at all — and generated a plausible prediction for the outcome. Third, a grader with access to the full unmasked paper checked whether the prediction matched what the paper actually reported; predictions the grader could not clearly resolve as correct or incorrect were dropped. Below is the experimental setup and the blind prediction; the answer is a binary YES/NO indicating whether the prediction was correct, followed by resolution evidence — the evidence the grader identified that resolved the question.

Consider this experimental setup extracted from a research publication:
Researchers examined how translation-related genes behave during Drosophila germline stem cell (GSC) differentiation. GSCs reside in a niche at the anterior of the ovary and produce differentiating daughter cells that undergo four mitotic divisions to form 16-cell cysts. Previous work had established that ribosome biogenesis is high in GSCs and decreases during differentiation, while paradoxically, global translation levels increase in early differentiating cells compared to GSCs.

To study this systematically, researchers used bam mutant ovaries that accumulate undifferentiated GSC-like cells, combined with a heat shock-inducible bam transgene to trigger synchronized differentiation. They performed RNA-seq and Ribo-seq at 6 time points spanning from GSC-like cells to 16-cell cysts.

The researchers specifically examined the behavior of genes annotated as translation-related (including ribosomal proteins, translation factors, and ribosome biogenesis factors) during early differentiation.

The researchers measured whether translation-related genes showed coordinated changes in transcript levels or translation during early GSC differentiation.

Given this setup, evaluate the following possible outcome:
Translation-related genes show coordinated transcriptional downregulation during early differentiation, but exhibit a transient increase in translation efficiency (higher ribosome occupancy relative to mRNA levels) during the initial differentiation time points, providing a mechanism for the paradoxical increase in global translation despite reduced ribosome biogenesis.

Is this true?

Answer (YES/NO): NO